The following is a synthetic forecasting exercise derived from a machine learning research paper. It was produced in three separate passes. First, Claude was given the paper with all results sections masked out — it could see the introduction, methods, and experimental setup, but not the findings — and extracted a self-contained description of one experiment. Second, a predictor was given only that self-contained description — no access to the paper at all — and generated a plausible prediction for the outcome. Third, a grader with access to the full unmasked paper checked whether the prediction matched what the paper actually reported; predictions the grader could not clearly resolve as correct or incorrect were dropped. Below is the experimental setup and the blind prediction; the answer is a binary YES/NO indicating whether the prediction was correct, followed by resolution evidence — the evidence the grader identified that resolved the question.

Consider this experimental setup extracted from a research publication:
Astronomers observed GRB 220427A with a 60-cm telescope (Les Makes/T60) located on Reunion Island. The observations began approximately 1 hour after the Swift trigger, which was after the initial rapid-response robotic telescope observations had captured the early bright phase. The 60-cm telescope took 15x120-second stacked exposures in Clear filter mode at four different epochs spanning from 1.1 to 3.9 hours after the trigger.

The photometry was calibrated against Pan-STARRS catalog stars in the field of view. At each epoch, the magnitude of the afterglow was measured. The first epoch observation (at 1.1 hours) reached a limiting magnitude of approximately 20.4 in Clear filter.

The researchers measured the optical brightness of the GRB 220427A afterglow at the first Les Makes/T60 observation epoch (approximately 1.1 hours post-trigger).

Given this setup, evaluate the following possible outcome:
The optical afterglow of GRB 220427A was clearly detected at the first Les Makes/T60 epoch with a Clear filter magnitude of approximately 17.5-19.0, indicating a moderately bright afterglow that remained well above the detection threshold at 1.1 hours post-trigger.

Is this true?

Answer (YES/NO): NO